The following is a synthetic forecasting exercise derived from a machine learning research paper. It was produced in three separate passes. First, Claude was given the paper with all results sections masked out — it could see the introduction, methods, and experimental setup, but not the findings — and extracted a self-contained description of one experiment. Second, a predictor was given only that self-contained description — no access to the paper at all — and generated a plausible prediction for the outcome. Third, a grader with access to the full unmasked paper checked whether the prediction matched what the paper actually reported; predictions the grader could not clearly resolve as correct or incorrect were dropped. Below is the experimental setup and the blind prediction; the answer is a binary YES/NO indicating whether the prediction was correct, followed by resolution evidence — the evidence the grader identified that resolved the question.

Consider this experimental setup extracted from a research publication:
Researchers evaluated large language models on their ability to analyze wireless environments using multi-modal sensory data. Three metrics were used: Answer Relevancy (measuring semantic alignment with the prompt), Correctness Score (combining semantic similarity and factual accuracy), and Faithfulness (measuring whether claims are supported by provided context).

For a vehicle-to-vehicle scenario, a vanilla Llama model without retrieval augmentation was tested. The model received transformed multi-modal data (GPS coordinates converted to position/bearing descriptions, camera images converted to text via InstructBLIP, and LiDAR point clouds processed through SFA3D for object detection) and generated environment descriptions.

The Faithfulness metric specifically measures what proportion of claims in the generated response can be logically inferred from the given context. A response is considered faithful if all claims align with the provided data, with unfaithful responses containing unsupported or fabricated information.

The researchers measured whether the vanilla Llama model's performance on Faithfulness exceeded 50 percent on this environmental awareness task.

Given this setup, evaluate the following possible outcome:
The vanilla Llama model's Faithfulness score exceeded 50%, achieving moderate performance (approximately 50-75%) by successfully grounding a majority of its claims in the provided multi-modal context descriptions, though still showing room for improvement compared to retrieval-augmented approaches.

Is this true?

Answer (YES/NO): NO